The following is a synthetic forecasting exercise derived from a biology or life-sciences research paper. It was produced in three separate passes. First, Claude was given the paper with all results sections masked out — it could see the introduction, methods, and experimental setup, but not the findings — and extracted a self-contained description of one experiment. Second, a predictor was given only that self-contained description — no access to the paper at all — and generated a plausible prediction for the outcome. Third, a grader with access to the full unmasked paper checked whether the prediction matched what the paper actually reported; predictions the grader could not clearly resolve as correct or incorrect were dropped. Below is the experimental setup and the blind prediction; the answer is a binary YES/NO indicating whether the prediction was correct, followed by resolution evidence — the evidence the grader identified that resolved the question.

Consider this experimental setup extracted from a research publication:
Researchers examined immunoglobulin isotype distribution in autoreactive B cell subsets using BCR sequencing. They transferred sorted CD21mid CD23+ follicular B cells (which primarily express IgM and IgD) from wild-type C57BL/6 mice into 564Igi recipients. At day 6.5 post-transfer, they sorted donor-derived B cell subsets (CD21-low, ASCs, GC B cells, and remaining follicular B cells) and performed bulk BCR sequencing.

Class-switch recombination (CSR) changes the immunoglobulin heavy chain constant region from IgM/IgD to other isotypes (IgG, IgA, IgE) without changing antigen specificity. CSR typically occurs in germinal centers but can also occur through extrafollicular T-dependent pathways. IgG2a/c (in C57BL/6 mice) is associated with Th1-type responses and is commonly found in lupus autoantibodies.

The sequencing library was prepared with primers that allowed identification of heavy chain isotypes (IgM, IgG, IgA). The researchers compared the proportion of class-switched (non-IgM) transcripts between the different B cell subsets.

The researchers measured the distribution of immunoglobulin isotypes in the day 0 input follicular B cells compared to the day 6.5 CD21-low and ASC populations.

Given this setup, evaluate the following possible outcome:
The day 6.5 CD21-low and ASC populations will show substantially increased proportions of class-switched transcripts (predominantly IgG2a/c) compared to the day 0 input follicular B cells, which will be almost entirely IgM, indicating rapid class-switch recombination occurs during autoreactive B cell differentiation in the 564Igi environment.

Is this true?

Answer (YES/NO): YES